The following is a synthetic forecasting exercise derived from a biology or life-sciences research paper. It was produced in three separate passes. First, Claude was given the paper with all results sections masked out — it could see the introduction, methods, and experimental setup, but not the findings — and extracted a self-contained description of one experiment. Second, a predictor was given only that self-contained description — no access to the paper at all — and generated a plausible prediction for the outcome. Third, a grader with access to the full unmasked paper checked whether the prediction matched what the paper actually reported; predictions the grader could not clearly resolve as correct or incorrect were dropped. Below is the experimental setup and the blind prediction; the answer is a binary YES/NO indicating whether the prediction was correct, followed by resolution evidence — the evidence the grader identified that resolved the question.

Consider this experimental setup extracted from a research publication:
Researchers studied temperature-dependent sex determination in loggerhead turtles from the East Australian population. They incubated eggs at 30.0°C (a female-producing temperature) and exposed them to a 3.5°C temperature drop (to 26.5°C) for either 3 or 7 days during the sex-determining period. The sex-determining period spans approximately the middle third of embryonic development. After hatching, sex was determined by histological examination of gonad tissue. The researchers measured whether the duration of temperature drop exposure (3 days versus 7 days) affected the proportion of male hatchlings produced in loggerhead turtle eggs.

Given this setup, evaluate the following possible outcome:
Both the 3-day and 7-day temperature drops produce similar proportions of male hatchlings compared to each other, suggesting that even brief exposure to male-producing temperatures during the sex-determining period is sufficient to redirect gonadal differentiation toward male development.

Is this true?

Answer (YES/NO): YES